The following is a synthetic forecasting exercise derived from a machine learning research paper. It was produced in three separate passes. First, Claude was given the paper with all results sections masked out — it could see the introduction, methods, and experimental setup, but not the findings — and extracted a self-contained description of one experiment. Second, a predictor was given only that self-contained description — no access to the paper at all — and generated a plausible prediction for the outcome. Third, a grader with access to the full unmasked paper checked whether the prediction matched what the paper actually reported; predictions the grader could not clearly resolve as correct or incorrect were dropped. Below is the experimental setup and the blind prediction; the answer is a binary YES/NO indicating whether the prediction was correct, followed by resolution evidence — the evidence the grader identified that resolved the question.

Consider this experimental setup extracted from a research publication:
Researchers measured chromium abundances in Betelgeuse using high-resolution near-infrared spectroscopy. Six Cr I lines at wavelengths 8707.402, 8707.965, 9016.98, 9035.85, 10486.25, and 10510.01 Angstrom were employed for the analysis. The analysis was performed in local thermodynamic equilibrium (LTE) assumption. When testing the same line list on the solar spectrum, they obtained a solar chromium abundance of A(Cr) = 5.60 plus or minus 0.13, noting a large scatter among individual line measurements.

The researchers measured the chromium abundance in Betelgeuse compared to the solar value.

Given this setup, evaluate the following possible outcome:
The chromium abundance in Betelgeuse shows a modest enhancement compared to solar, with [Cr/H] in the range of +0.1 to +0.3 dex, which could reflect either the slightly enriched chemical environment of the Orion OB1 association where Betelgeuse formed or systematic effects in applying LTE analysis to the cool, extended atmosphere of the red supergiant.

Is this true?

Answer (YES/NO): NO